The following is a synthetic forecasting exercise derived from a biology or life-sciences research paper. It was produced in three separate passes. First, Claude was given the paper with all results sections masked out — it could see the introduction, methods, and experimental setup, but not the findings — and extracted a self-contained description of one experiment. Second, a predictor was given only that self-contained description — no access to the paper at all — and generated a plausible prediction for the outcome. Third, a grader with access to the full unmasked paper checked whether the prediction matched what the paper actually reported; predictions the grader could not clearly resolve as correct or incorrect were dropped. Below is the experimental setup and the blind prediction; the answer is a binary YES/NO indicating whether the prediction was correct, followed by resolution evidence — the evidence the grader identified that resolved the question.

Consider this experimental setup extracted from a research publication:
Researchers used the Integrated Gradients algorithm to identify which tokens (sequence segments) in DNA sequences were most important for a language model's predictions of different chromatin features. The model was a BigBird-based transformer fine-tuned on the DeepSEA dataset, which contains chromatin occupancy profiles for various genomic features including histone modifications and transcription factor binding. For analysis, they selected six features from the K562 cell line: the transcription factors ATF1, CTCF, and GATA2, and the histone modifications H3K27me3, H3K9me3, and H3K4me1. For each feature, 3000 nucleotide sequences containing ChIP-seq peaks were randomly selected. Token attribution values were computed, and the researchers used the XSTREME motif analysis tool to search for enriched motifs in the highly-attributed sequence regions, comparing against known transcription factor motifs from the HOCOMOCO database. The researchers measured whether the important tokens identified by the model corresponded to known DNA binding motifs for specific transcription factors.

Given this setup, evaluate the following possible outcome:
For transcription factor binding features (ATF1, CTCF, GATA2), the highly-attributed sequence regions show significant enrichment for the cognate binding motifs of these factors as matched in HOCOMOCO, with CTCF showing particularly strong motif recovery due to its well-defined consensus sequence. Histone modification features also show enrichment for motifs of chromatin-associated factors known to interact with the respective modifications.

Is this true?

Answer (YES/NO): NO